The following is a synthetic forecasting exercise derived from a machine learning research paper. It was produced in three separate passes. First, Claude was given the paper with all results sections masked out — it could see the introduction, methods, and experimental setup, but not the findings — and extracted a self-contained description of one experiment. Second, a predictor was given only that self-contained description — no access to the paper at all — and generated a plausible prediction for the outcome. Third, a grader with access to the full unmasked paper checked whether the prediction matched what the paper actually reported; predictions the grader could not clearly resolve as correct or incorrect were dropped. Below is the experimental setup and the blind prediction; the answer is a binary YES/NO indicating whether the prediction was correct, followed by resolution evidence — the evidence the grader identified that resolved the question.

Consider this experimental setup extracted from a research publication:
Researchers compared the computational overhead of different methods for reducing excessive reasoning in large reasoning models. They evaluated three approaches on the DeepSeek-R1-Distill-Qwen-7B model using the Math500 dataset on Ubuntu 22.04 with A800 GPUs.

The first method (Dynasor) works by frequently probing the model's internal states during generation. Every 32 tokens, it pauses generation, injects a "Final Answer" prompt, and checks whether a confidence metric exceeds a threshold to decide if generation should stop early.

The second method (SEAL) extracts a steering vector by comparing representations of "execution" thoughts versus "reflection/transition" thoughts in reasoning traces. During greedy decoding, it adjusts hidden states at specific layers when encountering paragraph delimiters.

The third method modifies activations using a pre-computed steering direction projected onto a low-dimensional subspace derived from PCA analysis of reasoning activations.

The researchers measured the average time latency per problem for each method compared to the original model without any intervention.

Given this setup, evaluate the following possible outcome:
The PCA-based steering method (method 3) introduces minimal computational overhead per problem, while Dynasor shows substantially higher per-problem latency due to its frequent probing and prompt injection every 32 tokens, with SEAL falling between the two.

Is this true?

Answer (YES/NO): YES